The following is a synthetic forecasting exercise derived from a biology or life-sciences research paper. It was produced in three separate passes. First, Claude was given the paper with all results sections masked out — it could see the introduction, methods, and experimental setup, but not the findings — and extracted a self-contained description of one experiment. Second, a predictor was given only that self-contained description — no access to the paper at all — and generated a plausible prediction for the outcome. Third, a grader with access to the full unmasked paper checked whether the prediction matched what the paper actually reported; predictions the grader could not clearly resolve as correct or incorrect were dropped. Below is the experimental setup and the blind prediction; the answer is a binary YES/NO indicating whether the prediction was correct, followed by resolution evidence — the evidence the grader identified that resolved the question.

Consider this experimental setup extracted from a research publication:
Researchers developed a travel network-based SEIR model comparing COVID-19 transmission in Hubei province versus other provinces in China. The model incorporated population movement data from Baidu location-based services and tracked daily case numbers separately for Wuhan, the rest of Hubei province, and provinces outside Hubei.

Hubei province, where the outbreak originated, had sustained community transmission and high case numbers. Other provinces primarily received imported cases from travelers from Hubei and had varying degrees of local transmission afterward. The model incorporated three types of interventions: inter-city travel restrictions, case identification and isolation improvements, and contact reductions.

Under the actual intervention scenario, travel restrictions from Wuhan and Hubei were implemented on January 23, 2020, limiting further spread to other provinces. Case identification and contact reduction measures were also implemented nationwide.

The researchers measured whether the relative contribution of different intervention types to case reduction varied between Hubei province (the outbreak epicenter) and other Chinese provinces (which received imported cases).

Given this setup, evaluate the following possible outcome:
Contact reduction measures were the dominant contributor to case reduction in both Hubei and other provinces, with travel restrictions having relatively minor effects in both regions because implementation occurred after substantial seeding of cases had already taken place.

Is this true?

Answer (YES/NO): NO